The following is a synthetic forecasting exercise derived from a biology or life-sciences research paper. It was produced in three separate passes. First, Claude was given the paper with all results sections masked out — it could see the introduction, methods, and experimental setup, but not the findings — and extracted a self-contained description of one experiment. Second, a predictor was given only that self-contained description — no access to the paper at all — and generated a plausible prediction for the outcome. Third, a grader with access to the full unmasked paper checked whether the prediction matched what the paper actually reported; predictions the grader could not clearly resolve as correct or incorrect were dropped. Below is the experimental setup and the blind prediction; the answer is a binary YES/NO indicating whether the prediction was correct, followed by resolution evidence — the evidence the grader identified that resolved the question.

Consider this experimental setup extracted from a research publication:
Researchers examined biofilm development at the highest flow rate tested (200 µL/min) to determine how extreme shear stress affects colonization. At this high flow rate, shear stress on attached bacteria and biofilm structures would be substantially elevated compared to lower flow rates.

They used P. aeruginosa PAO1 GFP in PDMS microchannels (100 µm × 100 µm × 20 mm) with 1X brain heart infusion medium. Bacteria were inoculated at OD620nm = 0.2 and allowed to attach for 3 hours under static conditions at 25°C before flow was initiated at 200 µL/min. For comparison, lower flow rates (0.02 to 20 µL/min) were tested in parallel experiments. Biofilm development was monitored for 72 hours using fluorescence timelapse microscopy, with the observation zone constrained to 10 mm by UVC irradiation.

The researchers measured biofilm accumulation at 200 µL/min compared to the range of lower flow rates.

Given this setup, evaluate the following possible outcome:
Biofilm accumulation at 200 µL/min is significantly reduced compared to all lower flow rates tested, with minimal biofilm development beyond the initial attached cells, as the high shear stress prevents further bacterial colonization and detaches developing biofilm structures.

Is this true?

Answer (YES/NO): NO